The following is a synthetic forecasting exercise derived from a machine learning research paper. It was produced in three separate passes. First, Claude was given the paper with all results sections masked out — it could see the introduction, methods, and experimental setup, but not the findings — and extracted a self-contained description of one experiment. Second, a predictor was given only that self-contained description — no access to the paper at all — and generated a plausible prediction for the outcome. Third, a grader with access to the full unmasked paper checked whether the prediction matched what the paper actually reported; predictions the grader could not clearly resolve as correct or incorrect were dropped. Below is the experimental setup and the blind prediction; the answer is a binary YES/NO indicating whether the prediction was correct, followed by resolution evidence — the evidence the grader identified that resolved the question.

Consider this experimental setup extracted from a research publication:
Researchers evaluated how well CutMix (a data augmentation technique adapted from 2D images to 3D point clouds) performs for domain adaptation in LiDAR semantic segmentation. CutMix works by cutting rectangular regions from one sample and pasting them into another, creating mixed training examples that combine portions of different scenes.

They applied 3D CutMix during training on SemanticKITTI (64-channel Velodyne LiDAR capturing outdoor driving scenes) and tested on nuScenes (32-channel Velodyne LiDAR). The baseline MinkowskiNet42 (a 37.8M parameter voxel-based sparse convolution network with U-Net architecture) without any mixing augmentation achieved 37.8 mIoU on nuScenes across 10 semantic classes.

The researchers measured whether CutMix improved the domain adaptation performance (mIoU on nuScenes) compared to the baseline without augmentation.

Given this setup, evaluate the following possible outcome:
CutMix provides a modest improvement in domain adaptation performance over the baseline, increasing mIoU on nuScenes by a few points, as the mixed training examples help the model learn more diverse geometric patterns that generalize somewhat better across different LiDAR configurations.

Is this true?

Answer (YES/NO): NO